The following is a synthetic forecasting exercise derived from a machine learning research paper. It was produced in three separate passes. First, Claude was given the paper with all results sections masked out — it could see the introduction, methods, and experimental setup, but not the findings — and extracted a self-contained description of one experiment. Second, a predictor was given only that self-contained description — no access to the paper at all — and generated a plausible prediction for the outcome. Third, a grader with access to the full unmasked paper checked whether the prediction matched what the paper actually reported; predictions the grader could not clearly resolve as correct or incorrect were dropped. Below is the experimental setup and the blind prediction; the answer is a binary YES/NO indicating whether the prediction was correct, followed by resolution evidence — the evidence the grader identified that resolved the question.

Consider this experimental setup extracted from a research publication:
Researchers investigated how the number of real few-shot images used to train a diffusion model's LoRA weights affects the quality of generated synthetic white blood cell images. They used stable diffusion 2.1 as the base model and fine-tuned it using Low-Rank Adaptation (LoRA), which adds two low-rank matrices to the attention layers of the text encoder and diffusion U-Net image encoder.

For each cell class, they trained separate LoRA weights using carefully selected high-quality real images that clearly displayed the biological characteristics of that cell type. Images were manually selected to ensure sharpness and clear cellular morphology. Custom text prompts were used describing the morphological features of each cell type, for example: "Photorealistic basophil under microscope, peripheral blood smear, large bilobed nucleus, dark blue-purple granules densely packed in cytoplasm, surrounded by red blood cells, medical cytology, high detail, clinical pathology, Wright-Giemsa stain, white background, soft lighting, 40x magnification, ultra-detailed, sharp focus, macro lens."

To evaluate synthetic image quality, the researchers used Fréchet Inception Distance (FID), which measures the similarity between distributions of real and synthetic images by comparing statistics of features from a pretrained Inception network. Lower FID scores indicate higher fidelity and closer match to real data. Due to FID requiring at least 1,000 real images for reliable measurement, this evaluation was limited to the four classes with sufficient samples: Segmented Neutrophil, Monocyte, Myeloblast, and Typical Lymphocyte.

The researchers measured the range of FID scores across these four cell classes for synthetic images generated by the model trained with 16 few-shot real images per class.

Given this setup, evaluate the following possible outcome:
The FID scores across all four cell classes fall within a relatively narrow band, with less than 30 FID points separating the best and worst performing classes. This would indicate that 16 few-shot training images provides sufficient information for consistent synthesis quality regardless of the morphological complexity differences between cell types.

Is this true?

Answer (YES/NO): NO